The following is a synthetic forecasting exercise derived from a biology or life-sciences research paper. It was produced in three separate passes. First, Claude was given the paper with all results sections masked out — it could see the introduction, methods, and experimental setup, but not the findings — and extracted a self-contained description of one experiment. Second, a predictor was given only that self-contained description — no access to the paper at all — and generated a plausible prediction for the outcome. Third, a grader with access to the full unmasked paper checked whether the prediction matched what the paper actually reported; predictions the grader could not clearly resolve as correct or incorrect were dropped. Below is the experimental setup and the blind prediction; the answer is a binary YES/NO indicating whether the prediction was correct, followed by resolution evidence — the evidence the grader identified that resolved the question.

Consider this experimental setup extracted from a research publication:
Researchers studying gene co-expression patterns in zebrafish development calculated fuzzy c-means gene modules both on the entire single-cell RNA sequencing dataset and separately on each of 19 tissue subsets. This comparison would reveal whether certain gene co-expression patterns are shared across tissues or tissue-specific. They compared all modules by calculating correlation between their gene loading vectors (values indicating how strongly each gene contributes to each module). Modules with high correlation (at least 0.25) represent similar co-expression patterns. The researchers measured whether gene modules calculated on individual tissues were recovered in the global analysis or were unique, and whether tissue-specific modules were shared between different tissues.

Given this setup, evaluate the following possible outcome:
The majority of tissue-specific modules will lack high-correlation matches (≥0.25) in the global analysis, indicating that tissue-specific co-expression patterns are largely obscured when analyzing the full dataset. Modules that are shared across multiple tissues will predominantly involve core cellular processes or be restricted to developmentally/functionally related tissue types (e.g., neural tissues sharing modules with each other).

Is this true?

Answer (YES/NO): NO